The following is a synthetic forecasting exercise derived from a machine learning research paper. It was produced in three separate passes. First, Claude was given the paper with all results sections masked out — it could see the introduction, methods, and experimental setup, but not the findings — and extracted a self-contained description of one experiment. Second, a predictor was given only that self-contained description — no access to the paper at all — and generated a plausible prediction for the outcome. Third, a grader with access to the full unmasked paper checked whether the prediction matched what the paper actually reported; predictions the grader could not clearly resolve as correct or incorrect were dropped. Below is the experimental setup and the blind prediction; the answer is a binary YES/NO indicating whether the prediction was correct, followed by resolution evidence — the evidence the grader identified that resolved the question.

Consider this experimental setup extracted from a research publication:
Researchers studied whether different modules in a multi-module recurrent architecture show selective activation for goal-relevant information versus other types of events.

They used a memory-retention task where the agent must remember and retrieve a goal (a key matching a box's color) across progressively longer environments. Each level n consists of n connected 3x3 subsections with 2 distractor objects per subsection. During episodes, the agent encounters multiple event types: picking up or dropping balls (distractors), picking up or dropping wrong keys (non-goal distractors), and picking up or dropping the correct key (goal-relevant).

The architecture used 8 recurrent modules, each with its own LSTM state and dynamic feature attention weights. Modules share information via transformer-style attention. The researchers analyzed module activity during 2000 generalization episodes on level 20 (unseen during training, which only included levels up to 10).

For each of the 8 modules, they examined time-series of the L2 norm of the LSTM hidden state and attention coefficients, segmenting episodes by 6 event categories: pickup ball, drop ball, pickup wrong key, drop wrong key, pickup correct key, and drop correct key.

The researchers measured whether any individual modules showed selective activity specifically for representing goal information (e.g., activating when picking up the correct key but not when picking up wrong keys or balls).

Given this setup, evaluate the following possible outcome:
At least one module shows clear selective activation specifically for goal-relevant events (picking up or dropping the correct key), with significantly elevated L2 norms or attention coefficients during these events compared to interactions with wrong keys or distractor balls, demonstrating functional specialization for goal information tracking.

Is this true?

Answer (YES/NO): YES